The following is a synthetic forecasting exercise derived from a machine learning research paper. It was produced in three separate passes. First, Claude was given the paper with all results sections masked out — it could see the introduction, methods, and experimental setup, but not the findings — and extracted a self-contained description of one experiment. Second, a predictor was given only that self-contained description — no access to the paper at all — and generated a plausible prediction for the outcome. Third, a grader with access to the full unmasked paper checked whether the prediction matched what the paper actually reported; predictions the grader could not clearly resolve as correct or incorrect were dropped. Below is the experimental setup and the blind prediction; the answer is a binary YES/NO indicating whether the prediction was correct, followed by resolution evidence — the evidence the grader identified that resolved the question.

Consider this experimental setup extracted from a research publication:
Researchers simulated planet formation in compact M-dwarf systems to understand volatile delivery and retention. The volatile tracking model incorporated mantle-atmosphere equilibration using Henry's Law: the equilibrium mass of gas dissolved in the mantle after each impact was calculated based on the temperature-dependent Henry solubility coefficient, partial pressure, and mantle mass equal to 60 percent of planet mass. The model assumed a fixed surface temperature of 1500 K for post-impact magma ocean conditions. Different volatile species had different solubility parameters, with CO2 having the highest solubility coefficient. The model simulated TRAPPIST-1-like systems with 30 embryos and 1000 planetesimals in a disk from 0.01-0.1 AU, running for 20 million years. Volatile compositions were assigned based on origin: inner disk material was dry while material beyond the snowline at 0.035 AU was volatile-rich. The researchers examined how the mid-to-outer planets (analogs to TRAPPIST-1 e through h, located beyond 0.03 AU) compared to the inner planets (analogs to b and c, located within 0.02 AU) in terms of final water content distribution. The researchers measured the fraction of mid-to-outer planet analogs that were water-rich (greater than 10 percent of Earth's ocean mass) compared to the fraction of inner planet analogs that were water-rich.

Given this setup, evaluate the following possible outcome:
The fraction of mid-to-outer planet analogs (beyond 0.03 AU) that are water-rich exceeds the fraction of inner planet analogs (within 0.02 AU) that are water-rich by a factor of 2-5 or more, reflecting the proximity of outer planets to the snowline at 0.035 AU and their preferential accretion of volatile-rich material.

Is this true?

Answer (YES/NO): YES